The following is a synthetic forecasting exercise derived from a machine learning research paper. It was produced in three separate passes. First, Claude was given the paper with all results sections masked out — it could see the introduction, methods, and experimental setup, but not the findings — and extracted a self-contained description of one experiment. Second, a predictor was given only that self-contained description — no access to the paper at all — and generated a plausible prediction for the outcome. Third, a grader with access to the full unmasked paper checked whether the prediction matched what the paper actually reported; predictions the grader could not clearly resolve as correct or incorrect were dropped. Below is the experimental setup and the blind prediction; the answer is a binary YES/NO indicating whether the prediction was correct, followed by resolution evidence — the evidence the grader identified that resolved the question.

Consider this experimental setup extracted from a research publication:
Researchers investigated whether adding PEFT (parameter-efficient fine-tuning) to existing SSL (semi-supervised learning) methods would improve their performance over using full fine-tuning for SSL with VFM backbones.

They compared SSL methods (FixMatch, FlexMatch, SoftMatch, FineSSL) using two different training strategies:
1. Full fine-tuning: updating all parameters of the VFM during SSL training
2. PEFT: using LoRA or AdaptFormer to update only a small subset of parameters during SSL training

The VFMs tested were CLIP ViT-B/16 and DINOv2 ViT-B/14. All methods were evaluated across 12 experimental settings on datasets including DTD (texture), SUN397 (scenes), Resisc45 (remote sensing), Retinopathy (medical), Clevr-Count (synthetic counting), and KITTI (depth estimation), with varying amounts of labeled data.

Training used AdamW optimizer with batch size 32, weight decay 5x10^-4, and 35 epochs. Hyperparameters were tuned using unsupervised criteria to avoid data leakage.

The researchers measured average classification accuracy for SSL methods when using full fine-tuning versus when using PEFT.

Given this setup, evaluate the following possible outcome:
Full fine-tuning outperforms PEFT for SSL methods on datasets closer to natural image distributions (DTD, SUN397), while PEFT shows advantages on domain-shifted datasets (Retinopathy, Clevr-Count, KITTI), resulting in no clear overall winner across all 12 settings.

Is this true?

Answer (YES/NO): NO